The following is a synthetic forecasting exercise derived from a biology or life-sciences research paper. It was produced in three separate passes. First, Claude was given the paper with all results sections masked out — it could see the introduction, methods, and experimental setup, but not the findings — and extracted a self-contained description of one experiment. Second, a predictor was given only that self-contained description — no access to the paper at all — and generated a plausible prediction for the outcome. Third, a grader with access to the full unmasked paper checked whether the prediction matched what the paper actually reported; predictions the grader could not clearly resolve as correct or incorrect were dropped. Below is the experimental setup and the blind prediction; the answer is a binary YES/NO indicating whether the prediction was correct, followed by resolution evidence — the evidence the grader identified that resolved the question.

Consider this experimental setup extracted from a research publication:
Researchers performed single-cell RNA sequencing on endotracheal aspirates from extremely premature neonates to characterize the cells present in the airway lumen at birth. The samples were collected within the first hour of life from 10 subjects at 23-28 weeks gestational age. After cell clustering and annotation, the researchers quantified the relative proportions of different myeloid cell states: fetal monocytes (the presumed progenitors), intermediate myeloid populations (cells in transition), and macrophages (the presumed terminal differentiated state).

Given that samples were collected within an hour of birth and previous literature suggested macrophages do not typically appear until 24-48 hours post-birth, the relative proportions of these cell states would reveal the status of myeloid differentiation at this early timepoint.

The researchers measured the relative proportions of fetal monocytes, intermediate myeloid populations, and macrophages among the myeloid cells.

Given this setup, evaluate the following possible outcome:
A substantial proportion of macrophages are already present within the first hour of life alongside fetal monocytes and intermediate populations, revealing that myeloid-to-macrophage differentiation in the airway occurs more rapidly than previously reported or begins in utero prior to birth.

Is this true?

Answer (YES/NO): NO